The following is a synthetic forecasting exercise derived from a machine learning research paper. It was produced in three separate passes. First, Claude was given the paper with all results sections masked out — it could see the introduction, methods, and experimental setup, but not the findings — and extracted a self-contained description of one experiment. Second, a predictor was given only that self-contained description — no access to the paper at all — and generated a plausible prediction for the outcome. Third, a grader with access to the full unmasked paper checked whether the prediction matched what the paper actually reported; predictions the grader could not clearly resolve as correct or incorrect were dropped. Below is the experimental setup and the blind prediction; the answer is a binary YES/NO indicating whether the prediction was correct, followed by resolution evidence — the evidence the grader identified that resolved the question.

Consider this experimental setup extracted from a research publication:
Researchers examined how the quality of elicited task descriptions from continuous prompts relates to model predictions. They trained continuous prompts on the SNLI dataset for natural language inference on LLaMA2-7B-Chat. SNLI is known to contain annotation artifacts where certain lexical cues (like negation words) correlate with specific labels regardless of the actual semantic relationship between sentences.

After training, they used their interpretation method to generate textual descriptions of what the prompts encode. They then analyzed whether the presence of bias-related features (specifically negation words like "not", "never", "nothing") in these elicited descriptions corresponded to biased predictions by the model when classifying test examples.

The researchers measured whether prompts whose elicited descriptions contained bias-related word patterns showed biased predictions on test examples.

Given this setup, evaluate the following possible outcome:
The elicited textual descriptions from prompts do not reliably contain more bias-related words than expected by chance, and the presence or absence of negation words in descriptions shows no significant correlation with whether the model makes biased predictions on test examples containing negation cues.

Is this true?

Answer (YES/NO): NO